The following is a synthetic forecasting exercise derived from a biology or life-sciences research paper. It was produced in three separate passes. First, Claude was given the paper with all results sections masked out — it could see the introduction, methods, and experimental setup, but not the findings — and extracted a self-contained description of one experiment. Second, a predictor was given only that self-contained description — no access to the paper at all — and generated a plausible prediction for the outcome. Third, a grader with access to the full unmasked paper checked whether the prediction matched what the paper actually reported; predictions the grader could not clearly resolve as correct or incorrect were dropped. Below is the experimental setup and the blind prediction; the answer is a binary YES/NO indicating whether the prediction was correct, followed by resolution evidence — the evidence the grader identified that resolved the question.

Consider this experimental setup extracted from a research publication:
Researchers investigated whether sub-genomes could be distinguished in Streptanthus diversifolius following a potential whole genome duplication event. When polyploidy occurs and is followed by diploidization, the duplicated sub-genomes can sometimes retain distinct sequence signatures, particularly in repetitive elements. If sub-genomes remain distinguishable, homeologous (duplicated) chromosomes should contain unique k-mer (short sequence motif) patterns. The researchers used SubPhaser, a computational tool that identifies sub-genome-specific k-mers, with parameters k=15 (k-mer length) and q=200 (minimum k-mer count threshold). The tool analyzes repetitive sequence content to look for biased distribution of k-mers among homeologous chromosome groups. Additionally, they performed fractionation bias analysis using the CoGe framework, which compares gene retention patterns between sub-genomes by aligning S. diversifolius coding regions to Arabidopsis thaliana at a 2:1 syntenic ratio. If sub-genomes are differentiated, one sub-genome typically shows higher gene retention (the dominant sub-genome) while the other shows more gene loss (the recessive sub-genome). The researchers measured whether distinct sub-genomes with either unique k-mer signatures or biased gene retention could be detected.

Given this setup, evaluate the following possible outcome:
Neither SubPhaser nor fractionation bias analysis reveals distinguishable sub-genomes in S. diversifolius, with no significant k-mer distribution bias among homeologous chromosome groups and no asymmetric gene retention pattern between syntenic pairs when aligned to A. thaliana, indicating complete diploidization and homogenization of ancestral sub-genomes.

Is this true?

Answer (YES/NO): YES